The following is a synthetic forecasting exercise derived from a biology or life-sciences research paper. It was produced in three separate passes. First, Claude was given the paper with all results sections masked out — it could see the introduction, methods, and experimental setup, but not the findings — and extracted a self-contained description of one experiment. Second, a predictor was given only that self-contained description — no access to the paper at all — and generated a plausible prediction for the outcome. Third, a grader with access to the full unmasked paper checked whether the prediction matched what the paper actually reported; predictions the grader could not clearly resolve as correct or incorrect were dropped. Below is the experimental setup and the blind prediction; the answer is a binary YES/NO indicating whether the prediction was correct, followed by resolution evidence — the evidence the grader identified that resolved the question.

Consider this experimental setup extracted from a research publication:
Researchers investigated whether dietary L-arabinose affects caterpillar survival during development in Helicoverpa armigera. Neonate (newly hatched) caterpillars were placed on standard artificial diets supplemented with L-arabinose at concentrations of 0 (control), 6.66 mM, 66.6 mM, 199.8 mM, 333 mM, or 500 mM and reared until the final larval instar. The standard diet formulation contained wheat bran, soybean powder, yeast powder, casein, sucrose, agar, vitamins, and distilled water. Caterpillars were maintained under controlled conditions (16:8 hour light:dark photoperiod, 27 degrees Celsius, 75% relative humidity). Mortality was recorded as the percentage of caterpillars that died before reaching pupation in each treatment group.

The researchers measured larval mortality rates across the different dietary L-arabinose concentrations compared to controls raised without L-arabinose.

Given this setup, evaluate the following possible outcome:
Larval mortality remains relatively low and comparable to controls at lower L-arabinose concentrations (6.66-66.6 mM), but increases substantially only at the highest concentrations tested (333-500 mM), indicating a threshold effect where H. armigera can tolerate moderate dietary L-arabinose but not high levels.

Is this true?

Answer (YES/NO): NO